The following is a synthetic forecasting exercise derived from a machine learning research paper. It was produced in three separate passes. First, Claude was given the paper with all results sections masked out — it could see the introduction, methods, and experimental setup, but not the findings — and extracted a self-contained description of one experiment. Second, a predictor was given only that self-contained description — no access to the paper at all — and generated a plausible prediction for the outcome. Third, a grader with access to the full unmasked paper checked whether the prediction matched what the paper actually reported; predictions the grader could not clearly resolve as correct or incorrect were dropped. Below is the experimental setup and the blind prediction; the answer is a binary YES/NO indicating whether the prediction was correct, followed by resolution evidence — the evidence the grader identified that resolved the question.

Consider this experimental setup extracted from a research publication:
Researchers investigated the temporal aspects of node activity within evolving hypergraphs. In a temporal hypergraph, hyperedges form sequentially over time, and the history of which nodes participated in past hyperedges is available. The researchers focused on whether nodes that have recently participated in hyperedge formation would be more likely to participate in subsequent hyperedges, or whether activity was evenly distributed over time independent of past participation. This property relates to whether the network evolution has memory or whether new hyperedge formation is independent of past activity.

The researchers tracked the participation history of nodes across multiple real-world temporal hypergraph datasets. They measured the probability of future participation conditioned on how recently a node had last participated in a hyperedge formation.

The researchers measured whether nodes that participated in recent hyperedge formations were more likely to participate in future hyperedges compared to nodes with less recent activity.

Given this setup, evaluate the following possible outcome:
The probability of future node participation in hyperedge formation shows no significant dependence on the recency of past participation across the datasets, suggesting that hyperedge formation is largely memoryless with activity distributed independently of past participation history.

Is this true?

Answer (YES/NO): NO